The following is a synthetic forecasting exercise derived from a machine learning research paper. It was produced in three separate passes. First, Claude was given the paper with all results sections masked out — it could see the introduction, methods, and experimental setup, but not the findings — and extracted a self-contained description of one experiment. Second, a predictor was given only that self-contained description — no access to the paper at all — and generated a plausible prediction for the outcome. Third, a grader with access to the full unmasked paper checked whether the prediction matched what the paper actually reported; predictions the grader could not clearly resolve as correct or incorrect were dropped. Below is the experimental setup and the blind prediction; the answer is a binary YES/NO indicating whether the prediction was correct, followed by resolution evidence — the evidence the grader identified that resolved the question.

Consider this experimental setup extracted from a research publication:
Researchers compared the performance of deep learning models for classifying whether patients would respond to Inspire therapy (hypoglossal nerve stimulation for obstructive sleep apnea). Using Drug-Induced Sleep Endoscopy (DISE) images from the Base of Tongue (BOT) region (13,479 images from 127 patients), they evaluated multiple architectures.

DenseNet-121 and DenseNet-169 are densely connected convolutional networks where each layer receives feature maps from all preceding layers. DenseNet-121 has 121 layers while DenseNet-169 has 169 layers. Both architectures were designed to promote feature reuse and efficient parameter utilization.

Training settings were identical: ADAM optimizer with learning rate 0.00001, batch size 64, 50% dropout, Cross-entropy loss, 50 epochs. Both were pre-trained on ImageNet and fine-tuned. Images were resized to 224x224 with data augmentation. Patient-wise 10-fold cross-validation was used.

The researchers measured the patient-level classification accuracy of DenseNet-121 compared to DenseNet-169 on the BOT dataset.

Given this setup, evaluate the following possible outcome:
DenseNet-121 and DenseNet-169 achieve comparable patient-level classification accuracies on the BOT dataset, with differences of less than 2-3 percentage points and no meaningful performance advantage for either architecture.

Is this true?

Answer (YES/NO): YES